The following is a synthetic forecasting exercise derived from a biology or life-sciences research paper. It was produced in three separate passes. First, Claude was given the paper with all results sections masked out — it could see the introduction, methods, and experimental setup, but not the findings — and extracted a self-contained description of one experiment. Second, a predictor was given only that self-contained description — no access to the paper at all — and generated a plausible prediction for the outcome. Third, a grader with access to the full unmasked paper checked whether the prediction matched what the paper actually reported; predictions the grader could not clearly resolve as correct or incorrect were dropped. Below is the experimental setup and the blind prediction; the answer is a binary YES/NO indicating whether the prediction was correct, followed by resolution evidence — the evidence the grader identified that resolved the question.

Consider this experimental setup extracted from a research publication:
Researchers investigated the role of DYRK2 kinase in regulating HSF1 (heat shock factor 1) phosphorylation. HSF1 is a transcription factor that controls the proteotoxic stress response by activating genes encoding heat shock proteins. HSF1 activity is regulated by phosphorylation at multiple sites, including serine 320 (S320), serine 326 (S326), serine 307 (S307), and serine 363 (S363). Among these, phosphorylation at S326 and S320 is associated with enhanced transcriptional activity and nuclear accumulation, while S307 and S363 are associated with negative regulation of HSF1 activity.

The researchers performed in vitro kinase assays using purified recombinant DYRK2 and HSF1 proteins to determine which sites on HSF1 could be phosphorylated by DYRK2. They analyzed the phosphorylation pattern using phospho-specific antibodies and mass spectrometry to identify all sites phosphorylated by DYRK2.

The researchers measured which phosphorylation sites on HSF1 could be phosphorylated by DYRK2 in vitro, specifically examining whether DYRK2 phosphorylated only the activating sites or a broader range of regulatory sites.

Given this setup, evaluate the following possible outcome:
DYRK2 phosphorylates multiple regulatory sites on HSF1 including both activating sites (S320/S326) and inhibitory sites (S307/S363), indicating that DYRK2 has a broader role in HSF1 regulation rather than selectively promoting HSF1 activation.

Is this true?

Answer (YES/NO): YES